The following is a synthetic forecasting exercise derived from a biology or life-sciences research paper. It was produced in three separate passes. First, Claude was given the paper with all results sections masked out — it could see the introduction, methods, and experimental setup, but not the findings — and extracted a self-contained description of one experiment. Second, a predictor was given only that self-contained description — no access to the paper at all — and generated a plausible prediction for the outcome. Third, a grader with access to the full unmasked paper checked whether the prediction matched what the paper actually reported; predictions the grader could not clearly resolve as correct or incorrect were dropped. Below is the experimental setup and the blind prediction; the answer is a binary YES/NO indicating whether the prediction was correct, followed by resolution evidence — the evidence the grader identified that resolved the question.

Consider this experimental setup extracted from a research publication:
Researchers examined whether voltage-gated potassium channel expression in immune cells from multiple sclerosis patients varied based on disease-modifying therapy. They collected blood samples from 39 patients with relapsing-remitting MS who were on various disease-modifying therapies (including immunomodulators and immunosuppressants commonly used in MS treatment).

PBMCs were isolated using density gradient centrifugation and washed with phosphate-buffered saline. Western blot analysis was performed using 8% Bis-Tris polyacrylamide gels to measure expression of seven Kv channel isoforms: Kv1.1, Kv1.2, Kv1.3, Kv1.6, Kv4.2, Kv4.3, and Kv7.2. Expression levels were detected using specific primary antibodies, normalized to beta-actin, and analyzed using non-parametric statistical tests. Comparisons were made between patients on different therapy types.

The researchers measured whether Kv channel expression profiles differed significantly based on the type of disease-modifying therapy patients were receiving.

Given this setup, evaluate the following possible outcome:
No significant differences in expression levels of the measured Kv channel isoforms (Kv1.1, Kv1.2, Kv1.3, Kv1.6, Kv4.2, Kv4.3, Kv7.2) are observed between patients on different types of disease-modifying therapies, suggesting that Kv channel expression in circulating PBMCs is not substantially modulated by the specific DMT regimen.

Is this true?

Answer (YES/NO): YES